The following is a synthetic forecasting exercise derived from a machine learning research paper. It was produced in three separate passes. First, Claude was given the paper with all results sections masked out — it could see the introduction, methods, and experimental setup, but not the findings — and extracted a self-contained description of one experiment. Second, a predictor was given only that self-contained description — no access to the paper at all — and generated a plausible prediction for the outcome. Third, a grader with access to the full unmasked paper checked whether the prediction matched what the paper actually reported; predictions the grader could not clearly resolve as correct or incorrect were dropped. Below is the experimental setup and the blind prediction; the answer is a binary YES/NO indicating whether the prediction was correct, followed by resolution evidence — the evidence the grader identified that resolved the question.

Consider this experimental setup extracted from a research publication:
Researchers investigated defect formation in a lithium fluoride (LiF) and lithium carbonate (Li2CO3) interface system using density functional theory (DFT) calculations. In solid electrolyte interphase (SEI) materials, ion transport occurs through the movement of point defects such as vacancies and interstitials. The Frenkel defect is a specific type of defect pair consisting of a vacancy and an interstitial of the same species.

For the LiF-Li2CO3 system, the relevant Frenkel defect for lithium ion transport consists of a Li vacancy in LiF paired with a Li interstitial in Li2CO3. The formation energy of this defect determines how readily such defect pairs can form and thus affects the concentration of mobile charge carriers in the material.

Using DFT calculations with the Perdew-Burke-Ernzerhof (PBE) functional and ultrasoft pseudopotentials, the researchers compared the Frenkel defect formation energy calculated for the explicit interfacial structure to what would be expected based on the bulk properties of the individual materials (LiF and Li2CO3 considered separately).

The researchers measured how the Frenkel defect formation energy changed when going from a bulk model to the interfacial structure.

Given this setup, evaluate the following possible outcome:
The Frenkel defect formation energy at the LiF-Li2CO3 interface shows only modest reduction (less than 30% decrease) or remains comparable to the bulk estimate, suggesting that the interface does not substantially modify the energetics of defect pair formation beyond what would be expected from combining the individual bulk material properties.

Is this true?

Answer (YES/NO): NO